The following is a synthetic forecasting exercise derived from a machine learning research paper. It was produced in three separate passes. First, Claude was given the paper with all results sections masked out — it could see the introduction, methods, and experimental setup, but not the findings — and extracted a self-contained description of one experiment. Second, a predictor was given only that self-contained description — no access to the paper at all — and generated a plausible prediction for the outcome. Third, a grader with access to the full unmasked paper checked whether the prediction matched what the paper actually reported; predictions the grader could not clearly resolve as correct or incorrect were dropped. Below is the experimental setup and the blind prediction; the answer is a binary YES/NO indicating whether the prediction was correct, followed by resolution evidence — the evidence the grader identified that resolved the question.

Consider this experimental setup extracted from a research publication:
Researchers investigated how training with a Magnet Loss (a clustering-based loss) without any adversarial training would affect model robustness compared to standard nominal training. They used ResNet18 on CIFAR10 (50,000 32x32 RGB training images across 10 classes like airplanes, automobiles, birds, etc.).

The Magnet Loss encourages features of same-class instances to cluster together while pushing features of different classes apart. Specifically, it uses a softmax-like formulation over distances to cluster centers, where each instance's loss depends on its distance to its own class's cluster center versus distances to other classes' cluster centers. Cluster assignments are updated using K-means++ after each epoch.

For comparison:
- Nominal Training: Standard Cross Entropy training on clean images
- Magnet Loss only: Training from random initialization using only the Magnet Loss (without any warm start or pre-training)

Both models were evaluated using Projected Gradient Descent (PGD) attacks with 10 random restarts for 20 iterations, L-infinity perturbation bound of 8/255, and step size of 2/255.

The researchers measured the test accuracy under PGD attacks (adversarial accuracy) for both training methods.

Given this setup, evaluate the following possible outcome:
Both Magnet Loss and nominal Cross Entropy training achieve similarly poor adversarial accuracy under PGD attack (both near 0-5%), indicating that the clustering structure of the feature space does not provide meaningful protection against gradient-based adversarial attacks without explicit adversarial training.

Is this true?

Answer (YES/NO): NO